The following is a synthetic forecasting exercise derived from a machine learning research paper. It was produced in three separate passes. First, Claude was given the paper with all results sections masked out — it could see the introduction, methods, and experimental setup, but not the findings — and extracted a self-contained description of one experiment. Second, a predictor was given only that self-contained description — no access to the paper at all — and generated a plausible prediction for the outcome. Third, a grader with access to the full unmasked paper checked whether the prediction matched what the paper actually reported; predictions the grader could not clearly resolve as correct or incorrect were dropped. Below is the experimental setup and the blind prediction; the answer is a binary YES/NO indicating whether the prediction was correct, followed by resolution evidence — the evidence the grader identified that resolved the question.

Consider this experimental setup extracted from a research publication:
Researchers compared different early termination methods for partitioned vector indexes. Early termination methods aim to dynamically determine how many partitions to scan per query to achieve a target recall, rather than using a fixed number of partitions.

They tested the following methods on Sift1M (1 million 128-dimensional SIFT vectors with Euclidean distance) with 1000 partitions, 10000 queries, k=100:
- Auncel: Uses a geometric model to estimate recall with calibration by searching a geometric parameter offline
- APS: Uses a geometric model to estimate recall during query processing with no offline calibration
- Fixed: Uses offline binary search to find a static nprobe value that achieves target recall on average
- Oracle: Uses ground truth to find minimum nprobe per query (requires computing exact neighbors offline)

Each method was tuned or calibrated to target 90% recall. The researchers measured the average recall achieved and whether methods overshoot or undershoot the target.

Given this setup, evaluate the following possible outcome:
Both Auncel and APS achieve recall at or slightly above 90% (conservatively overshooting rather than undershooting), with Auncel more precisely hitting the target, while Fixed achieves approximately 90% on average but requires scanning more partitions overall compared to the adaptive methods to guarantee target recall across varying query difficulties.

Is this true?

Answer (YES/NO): NO